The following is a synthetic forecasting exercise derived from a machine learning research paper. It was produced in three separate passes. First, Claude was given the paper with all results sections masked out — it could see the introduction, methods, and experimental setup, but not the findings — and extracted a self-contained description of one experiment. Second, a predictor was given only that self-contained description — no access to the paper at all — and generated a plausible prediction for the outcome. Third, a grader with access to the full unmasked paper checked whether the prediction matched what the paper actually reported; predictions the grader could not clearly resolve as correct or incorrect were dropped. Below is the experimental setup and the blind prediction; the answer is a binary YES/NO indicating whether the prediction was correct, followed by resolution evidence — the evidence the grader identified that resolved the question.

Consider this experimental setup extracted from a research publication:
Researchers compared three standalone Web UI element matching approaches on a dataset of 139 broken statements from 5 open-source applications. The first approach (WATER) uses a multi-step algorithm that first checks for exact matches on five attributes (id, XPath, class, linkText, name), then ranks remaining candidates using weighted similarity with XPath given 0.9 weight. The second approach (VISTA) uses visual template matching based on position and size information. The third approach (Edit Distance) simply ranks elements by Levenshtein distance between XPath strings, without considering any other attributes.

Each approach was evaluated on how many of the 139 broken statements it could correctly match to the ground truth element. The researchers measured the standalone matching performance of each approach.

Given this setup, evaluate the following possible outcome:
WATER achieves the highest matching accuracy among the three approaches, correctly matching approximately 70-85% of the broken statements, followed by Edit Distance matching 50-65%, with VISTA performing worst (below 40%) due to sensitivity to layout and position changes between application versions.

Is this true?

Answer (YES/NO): NO